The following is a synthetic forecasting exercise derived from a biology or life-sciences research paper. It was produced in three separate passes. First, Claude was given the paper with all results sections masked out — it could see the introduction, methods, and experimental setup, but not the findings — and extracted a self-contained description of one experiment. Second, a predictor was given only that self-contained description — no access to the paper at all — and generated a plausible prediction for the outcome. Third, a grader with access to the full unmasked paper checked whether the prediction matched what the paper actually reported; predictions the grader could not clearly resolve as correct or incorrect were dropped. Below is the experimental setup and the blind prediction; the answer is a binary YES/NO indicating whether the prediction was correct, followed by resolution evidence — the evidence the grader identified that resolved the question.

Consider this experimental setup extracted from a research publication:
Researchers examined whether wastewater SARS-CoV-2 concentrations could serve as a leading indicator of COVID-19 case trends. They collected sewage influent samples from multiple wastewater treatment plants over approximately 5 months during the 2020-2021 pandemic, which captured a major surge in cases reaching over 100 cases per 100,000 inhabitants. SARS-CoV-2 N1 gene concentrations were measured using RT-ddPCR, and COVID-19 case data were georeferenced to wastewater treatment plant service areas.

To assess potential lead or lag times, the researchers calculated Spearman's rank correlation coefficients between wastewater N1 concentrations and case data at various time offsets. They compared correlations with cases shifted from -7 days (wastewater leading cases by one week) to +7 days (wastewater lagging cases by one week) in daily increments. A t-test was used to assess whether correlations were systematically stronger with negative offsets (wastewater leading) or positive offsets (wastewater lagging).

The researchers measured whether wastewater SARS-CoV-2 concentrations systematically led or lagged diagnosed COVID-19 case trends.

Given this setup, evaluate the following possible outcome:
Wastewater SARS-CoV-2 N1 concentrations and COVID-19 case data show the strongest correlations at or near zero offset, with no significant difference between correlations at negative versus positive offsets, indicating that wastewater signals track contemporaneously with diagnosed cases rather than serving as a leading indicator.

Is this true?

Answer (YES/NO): NO